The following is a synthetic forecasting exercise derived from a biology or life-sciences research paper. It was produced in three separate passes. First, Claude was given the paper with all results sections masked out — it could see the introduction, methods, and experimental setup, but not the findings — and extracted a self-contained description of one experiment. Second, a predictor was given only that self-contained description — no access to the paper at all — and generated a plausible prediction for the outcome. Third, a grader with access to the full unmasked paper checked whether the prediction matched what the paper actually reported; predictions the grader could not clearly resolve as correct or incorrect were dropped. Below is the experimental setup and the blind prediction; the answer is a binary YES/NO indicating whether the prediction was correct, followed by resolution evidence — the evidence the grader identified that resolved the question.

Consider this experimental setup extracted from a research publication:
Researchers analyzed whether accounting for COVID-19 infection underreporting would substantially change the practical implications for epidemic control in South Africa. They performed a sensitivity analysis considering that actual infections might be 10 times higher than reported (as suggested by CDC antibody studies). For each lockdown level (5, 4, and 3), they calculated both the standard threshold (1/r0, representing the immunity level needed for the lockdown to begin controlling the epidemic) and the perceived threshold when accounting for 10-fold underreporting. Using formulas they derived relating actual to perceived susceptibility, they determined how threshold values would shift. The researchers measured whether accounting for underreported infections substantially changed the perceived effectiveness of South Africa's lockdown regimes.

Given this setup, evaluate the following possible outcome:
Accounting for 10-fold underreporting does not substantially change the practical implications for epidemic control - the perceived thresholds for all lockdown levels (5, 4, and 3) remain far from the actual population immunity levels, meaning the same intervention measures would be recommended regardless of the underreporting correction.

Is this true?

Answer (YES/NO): NO